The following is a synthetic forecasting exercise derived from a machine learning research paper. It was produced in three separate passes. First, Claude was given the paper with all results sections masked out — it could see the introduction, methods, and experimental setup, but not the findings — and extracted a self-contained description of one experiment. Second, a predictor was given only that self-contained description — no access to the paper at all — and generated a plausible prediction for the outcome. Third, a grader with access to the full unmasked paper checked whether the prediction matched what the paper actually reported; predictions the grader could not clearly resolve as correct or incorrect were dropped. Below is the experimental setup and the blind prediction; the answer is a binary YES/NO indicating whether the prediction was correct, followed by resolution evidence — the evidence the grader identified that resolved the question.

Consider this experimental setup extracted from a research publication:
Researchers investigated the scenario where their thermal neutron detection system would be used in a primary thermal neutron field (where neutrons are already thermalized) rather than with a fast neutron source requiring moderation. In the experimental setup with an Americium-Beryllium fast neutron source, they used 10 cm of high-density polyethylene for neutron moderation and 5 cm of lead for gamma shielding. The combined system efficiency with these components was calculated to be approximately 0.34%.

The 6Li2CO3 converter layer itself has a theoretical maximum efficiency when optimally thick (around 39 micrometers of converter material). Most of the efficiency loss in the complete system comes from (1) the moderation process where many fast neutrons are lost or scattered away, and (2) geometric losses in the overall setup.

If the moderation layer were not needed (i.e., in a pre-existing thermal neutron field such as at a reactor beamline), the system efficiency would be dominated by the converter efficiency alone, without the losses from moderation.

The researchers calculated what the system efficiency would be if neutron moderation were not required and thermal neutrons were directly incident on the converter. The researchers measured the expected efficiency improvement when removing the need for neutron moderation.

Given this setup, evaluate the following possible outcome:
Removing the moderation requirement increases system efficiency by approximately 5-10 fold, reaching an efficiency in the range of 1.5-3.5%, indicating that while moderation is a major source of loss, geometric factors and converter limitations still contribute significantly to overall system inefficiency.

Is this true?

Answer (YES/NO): NO